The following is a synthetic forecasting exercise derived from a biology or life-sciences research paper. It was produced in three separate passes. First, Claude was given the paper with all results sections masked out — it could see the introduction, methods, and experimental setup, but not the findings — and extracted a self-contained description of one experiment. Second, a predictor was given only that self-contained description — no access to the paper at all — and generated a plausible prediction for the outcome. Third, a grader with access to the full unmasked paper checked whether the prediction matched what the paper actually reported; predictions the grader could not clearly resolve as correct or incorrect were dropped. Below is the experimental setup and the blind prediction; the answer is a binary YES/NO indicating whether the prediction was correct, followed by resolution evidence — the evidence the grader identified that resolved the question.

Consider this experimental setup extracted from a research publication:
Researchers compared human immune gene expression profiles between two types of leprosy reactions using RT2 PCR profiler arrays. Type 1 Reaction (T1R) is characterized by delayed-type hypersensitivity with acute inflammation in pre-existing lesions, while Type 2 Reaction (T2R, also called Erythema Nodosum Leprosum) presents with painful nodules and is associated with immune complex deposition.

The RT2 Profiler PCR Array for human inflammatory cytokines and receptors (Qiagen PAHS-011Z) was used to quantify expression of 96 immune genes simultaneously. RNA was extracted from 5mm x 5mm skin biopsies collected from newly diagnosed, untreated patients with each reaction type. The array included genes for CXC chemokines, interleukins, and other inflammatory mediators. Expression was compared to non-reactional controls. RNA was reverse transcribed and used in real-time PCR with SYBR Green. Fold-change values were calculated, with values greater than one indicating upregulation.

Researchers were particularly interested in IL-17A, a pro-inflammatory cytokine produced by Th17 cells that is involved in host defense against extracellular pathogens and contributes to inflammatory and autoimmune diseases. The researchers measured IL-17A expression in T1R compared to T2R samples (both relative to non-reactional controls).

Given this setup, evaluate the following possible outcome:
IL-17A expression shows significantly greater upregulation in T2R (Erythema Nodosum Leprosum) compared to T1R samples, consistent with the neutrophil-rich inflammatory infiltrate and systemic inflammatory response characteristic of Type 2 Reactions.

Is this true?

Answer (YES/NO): NO